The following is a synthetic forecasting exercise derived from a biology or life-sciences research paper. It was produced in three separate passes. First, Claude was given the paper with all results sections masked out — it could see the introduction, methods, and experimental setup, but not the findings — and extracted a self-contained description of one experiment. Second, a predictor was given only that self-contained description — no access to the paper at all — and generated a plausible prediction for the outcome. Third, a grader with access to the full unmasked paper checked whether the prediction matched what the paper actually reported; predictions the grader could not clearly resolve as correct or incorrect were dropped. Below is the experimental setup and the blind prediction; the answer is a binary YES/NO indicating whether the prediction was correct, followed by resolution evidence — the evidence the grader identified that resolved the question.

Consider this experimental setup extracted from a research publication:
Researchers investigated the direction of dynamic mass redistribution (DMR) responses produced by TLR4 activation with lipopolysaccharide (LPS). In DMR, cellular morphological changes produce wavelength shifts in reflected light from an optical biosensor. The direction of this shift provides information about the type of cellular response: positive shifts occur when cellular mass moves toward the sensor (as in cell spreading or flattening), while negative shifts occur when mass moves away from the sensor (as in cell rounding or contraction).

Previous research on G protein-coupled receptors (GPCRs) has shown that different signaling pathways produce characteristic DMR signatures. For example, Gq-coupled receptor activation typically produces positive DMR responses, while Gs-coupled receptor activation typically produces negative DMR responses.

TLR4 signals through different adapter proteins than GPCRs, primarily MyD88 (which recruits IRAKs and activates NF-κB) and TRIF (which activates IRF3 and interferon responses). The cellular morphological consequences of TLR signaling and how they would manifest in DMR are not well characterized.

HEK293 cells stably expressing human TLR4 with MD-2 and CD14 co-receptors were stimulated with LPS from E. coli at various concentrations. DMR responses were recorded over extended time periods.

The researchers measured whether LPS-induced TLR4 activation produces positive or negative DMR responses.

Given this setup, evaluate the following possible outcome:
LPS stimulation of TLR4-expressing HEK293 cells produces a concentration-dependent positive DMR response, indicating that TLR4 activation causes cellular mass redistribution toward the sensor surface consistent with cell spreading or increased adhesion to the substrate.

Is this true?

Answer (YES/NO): NO